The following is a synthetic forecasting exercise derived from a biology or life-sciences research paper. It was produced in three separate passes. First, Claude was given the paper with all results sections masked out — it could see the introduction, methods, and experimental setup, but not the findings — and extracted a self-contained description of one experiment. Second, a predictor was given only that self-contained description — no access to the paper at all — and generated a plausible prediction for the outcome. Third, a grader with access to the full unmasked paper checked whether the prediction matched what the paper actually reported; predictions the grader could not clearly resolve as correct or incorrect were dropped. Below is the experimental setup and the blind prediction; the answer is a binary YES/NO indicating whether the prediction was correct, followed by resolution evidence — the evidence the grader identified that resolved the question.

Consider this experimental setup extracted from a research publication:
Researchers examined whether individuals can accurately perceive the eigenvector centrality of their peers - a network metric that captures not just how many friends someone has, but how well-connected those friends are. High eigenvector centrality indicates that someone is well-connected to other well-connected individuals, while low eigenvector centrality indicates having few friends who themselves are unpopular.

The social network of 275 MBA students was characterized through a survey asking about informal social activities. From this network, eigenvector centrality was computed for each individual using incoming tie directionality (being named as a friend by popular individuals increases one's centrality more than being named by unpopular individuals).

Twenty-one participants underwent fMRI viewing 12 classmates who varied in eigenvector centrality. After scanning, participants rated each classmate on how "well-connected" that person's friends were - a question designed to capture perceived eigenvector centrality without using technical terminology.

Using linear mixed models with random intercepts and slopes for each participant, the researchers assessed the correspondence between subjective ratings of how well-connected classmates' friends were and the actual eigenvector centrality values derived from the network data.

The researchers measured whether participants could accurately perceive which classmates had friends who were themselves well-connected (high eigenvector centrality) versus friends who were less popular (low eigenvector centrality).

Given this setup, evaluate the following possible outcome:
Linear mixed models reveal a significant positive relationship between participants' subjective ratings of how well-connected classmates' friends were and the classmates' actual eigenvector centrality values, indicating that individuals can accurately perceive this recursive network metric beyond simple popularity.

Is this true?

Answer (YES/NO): YES